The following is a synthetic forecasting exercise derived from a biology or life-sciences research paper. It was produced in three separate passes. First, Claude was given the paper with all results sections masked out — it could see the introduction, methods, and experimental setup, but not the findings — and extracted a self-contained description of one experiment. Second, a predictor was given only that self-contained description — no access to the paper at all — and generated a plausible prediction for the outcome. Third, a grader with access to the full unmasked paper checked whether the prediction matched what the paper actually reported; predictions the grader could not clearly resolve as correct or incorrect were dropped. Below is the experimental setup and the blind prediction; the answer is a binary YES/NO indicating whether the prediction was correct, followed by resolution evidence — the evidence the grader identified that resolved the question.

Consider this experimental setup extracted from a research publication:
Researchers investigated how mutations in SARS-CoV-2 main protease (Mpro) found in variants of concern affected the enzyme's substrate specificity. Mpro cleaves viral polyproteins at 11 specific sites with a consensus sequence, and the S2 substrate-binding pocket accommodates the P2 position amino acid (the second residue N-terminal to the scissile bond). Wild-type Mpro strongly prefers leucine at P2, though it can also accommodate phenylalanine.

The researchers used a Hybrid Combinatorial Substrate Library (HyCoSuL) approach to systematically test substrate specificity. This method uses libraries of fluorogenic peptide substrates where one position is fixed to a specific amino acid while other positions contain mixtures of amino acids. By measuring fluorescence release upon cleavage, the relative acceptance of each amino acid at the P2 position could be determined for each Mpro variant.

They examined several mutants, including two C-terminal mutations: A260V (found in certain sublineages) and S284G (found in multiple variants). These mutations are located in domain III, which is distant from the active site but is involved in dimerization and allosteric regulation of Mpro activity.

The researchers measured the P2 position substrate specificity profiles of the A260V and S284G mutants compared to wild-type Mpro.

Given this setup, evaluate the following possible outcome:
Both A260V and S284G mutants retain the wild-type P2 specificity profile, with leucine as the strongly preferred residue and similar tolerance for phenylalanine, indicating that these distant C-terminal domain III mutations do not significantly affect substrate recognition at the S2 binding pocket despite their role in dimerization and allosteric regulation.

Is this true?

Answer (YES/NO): NO